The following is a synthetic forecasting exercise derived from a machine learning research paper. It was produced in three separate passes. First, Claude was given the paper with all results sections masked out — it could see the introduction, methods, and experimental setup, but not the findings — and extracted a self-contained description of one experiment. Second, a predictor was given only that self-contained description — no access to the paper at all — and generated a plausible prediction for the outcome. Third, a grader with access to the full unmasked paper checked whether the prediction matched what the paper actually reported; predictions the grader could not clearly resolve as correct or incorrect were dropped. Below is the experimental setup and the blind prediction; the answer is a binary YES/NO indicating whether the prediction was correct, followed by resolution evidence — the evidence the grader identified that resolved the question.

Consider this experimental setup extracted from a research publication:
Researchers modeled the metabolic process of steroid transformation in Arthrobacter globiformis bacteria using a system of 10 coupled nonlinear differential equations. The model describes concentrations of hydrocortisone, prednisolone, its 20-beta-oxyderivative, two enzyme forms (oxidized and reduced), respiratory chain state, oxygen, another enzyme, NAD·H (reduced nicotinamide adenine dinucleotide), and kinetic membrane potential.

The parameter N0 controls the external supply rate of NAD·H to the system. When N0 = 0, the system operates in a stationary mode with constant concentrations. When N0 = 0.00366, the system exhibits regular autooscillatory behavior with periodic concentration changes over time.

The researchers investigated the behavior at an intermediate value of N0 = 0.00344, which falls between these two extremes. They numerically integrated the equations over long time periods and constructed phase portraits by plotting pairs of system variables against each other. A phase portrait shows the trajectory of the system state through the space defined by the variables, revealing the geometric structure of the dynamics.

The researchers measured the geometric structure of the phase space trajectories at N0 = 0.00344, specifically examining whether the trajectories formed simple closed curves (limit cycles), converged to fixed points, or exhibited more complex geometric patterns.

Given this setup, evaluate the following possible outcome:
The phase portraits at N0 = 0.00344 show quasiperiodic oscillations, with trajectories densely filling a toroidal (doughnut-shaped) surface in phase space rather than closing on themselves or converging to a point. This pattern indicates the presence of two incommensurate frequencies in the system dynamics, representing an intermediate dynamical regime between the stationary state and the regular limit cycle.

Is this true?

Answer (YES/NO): NO